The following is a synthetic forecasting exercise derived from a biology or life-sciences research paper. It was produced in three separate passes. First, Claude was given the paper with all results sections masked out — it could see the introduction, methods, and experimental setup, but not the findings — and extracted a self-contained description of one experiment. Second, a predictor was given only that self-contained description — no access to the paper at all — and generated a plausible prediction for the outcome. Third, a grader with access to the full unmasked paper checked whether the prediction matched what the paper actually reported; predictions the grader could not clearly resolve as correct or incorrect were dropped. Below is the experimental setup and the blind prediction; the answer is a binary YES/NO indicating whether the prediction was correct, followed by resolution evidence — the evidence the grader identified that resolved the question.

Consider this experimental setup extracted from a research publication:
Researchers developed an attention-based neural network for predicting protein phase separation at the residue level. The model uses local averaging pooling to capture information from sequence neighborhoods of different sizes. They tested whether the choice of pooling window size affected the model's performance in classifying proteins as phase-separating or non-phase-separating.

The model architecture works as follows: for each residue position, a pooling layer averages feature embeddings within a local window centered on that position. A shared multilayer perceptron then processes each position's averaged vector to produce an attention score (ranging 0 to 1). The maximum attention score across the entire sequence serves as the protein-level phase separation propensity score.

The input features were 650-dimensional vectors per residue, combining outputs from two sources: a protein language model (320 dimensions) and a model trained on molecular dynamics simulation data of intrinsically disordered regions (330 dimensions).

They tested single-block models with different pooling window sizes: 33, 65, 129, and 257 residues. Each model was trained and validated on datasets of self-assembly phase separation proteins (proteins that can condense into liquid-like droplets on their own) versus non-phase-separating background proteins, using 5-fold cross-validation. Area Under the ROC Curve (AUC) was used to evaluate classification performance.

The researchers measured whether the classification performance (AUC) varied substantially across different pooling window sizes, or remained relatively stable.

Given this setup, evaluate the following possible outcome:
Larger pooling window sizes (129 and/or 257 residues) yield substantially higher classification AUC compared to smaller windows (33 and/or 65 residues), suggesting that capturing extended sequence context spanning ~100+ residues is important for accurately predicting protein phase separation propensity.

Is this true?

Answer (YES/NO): NO